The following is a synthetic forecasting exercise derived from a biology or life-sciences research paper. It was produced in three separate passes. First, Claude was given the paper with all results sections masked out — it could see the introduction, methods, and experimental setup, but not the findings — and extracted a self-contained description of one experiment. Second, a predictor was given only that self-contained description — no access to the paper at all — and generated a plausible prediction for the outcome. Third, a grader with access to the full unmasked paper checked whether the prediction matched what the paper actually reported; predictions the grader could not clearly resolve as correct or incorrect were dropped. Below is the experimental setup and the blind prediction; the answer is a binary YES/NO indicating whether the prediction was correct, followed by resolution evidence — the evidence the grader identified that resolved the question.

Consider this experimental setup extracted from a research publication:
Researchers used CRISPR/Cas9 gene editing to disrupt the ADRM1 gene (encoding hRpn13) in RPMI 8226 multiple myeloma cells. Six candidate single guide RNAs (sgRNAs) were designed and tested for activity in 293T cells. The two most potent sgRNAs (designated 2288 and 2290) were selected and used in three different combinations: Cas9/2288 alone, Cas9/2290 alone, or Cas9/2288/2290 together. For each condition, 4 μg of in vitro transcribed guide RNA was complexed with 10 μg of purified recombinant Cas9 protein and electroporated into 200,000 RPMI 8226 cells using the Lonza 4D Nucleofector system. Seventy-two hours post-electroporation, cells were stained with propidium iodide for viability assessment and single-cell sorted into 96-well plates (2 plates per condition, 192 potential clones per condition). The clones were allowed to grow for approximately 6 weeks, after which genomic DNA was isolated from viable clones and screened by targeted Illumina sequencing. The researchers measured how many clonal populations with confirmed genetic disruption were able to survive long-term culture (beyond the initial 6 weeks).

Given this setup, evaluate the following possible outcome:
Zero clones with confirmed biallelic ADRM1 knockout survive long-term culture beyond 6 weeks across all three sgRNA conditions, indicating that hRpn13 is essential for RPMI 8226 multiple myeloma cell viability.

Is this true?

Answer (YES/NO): NO